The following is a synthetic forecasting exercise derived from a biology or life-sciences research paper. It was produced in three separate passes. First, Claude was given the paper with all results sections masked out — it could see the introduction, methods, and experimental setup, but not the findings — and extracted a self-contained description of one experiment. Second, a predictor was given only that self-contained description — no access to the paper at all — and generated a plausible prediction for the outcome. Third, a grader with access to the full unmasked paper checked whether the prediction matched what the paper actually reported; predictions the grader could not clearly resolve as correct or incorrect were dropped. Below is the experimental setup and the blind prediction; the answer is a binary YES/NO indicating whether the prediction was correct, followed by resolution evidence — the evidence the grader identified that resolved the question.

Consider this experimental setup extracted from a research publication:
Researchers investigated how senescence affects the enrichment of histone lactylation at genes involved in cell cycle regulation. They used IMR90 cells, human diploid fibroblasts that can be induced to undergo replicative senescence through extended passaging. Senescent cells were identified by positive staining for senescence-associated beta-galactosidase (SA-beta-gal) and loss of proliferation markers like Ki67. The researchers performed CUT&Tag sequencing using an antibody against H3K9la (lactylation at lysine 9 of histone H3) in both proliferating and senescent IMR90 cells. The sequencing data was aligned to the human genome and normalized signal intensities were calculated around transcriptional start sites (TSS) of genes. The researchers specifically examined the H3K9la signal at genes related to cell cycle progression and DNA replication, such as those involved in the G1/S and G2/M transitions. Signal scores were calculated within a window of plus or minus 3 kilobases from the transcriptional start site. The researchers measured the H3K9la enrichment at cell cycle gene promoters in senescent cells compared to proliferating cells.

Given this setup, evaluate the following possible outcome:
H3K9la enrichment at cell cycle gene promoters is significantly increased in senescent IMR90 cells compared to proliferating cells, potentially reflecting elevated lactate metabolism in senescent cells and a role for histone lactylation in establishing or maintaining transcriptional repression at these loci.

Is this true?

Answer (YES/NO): NO